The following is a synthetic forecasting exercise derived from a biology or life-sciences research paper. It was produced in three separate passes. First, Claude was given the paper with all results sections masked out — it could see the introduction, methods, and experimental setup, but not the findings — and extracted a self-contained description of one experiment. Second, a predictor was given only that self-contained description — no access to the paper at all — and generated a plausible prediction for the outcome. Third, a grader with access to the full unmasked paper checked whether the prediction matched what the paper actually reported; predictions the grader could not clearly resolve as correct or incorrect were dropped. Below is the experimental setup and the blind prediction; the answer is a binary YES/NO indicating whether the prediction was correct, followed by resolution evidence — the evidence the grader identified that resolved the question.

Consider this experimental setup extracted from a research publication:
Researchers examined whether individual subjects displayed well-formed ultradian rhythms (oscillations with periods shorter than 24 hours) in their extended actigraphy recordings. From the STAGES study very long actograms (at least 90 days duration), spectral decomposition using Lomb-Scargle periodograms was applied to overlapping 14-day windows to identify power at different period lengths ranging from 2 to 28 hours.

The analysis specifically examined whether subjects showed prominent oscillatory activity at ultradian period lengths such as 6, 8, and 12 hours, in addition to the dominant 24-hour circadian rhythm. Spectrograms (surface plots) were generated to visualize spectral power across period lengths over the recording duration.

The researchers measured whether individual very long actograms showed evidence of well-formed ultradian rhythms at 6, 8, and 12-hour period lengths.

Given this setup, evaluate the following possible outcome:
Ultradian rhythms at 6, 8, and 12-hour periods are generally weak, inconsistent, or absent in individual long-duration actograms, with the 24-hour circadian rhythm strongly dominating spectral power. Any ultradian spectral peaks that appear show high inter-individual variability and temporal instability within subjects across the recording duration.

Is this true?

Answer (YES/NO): NO